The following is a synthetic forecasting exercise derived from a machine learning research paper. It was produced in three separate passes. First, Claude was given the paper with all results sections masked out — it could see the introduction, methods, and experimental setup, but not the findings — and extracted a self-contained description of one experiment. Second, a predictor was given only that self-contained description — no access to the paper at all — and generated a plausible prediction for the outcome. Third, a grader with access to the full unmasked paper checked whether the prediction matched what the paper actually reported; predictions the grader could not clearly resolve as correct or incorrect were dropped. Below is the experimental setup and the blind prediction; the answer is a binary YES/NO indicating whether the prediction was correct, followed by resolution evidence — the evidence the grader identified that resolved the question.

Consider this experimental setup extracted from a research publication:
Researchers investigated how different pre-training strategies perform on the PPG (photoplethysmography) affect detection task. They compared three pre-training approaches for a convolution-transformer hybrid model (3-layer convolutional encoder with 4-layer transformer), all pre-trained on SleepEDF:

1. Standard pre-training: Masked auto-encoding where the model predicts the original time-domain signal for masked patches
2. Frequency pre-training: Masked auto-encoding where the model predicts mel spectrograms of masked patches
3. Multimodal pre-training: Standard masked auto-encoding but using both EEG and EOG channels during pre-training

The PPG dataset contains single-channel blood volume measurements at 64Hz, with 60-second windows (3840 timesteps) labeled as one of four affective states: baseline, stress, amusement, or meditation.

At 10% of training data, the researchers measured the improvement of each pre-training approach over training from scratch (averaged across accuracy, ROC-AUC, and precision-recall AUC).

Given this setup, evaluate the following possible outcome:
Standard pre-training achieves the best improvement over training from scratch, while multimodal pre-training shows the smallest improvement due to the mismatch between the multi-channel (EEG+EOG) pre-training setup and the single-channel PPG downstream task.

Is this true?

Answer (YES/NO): NO